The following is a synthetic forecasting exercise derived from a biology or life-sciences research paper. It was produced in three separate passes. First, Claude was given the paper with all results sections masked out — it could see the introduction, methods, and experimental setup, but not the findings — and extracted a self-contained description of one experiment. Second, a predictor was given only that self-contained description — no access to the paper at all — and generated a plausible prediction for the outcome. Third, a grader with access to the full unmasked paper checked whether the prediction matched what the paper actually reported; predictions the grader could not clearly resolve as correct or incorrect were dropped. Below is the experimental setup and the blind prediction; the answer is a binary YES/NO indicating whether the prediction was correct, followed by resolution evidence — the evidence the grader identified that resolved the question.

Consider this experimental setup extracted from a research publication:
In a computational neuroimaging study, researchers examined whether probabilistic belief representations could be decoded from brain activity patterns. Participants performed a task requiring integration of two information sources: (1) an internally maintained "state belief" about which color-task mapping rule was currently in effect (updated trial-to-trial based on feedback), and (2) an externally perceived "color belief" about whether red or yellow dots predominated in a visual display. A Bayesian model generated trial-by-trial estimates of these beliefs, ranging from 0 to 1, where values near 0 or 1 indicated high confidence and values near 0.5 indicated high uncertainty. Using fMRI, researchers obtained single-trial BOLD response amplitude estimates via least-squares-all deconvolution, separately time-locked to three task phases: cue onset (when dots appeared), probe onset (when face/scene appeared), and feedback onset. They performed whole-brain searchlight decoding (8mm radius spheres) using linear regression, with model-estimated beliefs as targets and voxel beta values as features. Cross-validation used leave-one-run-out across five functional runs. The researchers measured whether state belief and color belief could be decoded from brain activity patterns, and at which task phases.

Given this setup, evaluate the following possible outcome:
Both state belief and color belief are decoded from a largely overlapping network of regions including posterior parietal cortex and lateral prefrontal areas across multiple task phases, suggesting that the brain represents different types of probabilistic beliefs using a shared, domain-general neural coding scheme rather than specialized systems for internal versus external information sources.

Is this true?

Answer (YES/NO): NO